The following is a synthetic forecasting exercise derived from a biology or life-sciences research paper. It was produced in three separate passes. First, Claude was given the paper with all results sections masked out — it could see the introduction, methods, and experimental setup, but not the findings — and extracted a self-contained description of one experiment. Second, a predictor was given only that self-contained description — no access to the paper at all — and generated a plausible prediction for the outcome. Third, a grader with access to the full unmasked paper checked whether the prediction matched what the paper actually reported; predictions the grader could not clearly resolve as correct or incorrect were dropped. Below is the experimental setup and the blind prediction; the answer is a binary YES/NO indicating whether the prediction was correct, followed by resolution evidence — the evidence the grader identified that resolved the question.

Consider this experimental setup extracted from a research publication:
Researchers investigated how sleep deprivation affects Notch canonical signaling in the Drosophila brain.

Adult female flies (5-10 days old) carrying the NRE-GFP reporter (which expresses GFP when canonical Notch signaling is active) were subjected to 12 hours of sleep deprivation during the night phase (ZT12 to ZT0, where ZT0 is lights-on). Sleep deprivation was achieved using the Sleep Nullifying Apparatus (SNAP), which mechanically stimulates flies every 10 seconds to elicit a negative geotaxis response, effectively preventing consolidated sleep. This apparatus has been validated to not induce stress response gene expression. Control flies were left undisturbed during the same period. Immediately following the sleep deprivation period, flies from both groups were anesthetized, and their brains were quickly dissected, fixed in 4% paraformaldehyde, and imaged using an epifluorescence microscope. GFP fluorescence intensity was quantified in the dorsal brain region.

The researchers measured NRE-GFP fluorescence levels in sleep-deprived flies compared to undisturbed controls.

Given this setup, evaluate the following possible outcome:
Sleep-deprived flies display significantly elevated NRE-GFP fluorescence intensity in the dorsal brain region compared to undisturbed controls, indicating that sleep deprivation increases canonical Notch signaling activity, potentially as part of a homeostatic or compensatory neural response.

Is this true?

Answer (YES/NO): NO